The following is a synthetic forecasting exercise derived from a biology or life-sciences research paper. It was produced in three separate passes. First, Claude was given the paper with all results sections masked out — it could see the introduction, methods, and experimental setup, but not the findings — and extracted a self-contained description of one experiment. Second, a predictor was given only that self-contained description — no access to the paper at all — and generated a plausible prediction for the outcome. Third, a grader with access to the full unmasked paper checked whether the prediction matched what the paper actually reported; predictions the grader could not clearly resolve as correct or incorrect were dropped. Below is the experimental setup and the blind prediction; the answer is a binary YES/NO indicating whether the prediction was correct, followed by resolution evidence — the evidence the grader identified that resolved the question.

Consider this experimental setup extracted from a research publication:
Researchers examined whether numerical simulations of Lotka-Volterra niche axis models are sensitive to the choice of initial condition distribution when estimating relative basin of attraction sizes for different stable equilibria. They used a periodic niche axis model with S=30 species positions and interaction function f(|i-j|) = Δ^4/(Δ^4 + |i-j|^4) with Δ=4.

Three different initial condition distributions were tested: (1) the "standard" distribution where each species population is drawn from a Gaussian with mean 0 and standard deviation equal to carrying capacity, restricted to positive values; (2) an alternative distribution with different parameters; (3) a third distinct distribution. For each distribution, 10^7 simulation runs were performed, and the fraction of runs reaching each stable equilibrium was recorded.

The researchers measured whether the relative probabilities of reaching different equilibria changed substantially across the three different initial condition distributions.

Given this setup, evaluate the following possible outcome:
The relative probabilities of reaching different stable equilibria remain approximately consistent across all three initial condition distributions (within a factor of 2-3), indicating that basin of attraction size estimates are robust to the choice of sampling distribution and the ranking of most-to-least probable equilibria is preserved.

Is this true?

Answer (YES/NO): YES